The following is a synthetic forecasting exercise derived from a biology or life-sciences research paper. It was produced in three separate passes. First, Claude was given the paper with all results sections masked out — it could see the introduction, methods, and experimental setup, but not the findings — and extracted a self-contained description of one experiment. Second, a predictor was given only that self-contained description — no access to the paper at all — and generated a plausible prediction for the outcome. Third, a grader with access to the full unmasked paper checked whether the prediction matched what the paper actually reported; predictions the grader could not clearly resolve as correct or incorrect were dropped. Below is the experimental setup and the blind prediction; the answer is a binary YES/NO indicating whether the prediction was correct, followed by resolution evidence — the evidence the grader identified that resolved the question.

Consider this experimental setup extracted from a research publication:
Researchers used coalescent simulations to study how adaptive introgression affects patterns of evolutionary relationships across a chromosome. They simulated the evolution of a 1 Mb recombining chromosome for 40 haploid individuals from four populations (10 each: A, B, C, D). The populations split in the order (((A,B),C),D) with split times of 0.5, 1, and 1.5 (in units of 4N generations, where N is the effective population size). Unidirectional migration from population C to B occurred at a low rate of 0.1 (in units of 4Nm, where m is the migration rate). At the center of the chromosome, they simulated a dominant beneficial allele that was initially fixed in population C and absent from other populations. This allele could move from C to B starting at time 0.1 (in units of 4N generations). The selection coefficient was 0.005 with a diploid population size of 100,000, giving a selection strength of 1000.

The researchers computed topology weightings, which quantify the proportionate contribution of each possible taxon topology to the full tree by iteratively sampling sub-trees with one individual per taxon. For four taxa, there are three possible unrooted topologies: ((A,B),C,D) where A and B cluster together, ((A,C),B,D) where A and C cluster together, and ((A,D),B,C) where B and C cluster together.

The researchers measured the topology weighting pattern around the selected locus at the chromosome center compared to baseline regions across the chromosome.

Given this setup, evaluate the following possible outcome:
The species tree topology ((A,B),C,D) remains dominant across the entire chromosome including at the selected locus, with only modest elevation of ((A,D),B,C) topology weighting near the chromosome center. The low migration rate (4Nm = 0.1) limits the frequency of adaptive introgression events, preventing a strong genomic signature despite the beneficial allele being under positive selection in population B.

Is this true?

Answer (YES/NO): NO